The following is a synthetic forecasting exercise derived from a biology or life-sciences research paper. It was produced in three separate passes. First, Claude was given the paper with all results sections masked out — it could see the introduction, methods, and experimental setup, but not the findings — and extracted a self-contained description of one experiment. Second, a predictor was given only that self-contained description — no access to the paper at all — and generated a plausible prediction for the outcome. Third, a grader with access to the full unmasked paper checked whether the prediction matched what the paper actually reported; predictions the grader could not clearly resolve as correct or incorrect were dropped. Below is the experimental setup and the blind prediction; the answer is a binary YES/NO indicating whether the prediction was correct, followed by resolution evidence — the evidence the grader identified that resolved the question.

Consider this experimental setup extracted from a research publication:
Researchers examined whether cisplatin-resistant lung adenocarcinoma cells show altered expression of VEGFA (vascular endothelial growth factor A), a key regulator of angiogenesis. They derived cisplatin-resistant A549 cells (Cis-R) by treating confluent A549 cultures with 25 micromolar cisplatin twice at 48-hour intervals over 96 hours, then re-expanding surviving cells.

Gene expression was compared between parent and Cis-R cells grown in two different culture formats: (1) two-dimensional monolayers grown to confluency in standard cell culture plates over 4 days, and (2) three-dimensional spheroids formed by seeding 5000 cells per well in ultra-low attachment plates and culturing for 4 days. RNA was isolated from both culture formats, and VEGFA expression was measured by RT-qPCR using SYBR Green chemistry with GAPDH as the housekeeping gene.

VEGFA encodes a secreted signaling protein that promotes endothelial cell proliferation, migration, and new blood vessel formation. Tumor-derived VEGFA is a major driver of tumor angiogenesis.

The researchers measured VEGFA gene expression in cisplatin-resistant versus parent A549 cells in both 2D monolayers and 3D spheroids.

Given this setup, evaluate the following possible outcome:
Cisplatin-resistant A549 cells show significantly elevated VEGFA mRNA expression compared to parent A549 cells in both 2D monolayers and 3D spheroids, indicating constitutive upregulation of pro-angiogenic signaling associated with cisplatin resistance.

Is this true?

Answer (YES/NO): NO